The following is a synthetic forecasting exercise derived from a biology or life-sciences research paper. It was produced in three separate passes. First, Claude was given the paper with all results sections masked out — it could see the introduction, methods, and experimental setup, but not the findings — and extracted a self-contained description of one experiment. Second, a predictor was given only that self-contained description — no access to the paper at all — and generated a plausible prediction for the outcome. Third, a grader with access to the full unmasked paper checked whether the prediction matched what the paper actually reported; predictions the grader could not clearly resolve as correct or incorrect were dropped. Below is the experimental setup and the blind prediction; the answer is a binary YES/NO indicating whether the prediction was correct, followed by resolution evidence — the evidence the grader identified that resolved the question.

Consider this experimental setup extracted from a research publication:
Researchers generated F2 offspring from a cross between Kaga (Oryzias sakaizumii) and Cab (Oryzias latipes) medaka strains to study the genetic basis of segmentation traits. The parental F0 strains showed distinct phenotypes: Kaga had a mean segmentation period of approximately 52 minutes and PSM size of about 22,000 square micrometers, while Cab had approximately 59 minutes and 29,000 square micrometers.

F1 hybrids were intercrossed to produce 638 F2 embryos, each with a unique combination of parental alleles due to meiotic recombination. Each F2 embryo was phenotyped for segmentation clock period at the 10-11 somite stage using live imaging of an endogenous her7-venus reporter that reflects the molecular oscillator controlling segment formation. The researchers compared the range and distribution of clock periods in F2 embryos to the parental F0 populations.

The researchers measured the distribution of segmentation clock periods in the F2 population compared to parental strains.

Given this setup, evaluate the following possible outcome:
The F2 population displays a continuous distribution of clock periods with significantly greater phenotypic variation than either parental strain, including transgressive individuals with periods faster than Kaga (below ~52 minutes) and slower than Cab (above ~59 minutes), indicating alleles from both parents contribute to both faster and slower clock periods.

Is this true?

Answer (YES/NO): NO